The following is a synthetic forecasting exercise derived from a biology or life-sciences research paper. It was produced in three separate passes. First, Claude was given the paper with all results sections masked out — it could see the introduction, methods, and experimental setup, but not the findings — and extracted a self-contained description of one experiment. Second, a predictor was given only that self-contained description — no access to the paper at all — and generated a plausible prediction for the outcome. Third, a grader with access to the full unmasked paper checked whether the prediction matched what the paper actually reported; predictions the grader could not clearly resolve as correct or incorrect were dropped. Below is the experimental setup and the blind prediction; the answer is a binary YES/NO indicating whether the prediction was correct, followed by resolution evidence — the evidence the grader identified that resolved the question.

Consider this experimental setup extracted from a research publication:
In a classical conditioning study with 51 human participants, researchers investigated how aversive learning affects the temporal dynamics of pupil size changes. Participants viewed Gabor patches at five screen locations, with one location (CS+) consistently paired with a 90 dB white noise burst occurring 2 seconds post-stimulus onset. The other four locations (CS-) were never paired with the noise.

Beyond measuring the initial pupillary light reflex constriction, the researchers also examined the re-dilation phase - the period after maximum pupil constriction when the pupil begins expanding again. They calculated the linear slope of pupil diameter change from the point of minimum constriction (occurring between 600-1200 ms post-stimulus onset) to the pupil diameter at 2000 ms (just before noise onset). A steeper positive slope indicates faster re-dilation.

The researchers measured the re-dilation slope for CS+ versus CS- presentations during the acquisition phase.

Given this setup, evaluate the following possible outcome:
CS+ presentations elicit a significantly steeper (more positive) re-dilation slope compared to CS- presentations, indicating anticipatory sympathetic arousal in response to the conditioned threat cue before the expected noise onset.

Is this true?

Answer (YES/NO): YES